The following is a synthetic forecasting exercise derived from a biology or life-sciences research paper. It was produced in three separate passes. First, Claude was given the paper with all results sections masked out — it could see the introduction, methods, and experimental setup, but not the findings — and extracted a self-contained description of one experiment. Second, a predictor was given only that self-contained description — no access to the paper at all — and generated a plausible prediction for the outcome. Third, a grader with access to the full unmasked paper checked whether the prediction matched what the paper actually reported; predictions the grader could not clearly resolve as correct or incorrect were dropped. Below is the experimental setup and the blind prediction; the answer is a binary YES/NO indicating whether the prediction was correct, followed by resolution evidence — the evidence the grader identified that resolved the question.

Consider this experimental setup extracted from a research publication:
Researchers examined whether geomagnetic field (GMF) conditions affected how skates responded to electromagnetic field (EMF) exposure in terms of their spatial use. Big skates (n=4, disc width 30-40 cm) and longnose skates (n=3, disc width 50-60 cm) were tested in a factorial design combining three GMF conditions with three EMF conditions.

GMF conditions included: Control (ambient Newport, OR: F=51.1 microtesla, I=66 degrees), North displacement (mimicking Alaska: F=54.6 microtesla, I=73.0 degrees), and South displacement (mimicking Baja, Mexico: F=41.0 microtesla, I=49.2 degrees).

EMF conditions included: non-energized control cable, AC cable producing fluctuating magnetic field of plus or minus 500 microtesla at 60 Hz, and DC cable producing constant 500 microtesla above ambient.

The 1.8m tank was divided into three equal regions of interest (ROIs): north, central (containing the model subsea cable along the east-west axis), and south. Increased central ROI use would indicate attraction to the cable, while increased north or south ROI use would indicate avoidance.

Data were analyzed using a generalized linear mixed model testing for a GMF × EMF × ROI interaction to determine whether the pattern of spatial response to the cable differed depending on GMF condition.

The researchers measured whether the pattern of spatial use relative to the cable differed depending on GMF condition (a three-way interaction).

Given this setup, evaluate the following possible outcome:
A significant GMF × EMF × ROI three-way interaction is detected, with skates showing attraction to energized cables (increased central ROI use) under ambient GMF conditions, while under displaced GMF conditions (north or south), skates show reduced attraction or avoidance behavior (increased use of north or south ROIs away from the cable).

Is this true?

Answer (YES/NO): NO